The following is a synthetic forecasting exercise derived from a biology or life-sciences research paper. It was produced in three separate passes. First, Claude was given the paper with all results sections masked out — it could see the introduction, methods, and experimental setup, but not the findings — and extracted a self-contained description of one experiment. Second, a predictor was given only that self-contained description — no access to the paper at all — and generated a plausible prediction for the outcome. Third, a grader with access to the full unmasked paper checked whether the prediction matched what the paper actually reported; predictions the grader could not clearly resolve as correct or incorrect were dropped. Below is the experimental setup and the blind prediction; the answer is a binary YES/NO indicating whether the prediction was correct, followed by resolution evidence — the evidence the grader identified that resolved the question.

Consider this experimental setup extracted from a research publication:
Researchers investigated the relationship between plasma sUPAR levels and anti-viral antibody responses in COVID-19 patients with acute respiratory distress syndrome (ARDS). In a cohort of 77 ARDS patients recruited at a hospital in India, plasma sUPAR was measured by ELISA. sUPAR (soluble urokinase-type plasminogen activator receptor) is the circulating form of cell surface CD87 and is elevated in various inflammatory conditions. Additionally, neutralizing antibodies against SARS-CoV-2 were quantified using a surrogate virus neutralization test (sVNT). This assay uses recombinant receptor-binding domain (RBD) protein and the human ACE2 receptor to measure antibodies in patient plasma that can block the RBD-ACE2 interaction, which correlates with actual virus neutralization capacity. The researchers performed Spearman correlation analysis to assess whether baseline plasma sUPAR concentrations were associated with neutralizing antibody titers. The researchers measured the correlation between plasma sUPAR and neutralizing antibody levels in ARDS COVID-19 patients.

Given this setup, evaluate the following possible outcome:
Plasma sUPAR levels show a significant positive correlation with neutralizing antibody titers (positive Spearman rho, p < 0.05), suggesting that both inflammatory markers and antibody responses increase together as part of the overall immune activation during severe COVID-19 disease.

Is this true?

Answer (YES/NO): NO